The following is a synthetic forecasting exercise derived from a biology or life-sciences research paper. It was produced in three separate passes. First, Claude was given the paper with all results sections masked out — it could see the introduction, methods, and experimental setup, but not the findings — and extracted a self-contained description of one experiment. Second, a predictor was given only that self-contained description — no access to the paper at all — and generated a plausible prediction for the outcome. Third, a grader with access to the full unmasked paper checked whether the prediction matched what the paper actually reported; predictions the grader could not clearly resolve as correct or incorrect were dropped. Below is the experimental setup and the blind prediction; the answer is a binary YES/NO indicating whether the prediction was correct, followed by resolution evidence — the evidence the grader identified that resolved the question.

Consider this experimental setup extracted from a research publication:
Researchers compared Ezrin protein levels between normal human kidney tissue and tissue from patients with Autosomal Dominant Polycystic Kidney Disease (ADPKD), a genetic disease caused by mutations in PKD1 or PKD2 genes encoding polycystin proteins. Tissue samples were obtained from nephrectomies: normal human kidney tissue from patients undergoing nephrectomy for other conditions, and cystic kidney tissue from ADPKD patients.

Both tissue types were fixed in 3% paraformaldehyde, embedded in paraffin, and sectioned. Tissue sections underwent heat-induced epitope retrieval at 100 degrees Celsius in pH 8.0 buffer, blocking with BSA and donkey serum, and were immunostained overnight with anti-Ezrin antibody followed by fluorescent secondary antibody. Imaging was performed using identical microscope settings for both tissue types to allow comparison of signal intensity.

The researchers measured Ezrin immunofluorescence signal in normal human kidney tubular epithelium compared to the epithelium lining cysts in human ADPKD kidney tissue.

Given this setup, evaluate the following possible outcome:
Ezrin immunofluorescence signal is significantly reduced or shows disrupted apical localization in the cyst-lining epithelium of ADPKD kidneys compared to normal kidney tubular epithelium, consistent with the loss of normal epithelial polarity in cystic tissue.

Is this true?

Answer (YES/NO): YES